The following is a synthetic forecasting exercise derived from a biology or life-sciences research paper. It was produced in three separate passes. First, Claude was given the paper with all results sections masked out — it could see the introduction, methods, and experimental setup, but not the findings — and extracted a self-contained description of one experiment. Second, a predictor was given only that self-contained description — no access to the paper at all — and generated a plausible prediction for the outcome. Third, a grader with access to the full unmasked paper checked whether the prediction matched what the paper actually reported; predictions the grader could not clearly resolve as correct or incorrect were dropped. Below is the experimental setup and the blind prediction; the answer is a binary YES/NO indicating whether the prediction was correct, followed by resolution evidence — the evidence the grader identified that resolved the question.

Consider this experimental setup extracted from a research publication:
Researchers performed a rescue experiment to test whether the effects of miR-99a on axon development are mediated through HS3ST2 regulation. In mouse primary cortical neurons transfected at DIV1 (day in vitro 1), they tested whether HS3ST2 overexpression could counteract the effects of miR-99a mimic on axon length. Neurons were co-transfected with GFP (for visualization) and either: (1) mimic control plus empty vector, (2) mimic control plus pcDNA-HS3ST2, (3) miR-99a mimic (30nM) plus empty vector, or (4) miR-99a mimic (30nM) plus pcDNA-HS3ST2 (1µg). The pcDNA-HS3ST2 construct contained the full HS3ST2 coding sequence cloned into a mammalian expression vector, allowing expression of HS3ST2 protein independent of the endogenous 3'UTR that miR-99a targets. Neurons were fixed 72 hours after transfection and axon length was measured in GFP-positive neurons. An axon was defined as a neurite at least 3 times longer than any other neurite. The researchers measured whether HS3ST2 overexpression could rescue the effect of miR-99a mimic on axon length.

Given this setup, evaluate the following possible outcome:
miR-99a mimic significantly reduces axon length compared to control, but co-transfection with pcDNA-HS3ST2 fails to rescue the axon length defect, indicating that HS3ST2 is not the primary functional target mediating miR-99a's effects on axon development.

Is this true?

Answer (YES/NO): NO